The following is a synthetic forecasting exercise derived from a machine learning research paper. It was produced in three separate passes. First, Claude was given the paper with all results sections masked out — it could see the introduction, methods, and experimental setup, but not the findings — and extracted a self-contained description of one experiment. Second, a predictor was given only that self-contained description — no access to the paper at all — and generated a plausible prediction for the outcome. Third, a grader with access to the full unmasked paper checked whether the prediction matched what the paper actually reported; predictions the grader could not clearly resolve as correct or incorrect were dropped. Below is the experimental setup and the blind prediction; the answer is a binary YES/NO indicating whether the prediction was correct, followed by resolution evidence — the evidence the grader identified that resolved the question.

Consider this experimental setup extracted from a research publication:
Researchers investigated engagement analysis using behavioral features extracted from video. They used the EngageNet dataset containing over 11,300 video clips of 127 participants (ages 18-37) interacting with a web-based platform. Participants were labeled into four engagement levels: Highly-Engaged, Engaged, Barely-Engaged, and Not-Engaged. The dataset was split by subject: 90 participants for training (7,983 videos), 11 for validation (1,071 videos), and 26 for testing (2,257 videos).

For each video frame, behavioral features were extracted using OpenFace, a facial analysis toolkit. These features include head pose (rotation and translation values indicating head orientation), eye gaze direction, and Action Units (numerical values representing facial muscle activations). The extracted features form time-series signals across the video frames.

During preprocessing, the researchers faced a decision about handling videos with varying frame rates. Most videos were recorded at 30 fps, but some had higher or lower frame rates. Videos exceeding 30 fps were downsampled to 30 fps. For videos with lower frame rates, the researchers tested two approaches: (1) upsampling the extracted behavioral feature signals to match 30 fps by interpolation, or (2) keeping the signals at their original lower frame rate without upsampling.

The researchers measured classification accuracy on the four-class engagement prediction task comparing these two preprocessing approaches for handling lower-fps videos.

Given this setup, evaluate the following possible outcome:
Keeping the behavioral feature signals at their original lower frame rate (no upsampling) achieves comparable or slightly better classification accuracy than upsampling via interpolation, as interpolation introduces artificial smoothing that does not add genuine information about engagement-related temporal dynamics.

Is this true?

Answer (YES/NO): NO